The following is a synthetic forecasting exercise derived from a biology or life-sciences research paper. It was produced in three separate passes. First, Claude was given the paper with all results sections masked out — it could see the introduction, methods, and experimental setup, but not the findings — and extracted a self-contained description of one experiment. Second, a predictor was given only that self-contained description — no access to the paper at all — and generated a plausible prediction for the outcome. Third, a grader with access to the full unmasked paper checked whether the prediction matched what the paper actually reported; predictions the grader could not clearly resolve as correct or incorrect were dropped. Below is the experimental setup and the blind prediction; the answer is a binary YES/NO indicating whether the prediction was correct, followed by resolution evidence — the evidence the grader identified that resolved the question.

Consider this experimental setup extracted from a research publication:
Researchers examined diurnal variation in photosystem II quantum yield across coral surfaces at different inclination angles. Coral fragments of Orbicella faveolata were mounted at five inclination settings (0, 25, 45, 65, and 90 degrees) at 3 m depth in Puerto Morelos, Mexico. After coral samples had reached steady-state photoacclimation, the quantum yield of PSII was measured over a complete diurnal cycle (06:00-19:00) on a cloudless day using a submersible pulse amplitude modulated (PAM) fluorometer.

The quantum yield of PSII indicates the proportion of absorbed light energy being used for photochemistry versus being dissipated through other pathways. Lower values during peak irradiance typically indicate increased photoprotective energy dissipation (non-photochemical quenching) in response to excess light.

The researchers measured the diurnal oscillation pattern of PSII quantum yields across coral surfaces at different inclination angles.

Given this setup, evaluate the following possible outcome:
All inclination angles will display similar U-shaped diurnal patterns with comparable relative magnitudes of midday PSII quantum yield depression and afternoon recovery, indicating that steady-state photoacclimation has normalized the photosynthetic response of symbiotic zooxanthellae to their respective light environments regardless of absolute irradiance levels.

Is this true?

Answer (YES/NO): NO